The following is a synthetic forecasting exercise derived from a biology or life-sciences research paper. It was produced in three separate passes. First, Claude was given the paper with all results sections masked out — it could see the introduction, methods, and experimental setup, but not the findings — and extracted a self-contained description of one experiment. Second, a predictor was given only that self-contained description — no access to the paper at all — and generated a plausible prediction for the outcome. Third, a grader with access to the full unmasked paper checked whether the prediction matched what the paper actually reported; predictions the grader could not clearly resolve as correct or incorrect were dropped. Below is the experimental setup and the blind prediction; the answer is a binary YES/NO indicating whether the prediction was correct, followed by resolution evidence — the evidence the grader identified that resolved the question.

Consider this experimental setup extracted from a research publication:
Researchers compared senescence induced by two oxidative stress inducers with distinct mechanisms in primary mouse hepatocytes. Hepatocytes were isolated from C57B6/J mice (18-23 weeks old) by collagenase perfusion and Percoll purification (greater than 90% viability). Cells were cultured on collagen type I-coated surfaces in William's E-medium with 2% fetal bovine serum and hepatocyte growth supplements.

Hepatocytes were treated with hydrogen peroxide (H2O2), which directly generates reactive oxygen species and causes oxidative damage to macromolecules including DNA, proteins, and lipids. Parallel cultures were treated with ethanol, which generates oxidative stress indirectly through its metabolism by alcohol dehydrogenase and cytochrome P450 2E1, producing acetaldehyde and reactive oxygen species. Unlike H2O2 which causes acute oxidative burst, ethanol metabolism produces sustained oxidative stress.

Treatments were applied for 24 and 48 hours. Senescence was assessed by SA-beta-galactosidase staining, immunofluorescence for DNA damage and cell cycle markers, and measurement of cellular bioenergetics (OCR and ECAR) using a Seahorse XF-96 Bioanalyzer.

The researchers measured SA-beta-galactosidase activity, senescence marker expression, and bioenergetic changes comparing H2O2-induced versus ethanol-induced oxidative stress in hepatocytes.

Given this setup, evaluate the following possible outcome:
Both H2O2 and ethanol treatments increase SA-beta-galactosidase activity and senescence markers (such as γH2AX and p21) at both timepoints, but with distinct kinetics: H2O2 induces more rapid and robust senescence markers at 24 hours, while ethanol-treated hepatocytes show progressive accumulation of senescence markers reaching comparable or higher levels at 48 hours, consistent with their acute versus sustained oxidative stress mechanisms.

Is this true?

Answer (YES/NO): NO